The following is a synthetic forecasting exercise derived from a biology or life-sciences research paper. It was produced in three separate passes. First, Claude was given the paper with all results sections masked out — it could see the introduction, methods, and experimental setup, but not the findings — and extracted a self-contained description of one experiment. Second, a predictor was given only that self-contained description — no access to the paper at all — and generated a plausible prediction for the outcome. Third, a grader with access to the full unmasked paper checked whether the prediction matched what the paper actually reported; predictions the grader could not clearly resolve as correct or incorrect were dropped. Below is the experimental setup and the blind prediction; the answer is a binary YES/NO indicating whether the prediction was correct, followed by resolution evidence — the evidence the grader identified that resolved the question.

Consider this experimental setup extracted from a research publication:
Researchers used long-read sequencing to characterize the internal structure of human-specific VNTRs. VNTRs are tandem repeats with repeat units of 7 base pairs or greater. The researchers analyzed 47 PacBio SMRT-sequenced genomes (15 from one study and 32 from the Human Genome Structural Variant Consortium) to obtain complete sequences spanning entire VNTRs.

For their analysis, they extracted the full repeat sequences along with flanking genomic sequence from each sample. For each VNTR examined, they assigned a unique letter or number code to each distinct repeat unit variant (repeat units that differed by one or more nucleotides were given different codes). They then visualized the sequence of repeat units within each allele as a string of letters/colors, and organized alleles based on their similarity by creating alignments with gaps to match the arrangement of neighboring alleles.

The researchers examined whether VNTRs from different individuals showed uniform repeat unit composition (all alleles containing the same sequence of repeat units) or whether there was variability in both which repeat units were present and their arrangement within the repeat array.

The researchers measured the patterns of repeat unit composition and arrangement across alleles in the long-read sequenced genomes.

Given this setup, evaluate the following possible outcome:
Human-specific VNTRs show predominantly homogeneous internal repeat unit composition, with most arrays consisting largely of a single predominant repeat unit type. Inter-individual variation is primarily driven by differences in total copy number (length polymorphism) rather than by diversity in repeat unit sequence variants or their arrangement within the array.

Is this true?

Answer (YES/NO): NO